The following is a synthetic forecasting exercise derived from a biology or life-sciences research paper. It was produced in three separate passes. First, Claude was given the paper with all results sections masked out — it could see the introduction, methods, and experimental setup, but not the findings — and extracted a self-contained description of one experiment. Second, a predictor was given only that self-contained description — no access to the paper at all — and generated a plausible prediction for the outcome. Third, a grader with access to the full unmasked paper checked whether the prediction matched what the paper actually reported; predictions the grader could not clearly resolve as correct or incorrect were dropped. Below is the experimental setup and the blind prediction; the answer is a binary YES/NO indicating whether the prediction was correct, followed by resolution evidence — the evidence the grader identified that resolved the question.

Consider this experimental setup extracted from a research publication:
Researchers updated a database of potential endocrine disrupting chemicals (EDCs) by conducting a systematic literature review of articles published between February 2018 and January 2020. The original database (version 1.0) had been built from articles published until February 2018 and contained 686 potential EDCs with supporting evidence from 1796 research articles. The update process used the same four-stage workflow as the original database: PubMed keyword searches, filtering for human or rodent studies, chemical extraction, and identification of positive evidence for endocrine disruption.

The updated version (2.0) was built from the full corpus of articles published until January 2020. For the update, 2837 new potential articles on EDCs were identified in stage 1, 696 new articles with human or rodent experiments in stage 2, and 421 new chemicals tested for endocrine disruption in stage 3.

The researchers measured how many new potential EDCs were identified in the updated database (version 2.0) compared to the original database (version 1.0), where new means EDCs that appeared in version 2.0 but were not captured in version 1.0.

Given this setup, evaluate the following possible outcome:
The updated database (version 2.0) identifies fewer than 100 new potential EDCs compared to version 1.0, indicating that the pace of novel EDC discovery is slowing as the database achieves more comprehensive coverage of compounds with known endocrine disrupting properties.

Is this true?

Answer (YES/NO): NO